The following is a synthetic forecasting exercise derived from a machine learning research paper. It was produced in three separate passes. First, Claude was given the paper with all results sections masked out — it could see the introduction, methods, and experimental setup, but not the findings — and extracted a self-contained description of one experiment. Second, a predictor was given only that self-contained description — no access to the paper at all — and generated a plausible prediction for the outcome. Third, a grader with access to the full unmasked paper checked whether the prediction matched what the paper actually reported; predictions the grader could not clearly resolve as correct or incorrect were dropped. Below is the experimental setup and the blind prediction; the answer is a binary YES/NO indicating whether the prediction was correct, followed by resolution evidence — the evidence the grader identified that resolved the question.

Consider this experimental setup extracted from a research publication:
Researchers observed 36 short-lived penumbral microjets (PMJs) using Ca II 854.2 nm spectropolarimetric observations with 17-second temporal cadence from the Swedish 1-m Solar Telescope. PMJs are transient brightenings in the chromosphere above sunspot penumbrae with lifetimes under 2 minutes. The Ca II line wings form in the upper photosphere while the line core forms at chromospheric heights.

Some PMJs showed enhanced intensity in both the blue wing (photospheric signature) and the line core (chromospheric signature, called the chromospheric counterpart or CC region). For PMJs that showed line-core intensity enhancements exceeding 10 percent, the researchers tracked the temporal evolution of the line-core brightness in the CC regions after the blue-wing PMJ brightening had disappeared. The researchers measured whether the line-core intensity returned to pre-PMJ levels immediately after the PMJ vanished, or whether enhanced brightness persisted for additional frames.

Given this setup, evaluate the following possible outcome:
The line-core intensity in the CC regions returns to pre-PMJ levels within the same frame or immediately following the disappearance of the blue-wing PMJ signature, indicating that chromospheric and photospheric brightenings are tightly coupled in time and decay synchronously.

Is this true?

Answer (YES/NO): NO